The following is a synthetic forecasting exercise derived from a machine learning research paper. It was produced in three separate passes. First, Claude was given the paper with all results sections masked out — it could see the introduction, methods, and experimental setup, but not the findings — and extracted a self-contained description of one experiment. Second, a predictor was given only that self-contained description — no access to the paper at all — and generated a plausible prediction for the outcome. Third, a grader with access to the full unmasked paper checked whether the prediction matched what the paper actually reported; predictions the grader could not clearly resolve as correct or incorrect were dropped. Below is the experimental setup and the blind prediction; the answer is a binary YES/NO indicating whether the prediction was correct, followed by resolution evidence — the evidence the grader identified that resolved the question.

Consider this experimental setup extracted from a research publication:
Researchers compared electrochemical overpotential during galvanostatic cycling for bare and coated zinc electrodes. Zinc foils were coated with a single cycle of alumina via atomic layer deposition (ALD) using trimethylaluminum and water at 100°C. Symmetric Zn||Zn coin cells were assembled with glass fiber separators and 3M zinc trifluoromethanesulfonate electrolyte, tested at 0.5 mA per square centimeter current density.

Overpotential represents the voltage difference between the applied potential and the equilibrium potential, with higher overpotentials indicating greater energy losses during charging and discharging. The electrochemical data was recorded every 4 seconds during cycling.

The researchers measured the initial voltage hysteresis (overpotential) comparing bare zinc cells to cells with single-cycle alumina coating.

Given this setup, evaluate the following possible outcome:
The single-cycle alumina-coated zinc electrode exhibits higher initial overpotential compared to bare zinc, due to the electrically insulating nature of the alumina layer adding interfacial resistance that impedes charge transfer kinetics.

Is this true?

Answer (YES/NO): NO